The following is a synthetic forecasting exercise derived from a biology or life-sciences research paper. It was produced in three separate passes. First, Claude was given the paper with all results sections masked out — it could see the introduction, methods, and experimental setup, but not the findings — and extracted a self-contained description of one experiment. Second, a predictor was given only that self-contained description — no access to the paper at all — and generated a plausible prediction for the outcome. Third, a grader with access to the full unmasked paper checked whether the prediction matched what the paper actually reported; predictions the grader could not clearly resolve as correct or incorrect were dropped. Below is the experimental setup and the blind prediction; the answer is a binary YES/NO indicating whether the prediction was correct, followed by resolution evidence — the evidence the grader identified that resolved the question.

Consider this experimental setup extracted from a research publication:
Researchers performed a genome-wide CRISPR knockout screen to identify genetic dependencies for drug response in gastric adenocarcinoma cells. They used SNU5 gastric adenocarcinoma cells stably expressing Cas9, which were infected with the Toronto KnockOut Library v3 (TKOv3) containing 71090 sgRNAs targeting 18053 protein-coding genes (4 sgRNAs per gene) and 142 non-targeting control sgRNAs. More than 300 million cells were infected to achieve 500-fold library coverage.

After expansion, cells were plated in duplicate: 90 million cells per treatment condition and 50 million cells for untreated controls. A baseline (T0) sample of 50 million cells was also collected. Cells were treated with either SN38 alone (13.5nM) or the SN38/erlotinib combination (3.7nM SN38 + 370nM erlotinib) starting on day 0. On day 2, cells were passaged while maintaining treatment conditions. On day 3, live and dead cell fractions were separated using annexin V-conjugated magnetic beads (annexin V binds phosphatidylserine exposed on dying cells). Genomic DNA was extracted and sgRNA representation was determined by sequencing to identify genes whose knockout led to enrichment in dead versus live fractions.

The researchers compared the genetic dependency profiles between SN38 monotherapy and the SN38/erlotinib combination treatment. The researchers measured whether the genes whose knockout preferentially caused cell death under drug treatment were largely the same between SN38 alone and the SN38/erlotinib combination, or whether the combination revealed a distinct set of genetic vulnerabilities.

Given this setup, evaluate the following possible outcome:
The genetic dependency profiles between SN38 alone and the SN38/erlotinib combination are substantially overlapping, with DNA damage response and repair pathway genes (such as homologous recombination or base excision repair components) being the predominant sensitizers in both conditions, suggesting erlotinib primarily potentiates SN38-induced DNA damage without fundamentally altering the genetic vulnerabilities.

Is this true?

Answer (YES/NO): NO